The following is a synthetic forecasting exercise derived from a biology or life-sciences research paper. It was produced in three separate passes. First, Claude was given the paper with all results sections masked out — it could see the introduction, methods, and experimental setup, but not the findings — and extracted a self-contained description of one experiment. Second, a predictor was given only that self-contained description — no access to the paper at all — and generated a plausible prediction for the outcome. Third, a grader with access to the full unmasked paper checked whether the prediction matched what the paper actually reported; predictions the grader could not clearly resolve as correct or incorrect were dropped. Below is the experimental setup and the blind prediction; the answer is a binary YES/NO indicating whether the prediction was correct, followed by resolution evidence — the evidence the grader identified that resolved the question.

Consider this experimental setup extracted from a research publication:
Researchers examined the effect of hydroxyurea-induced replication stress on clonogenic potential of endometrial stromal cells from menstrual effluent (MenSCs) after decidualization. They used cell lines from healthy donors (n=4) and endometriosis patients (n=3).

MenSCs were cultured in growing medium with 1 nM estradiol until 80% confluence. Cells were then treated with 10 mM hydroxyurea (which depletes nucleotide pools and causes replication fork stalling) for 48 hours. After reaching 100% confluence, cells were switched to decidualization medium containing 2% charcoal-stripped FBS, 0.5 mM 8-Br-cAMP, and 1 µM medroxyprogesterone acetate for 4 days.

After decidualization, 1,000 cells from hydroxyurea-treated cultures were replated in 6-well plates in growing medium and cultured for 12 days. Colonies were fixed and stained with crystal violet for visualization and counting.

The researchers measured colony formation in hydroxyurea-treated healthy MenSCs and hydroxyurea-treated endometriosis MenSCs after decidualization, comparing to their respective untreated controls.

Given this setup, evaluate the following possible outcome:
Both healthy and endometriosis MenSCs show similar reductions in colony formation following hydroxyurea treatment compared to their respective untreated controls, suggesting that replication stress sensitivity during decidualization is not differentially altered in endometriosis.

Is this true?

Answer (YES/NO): NO